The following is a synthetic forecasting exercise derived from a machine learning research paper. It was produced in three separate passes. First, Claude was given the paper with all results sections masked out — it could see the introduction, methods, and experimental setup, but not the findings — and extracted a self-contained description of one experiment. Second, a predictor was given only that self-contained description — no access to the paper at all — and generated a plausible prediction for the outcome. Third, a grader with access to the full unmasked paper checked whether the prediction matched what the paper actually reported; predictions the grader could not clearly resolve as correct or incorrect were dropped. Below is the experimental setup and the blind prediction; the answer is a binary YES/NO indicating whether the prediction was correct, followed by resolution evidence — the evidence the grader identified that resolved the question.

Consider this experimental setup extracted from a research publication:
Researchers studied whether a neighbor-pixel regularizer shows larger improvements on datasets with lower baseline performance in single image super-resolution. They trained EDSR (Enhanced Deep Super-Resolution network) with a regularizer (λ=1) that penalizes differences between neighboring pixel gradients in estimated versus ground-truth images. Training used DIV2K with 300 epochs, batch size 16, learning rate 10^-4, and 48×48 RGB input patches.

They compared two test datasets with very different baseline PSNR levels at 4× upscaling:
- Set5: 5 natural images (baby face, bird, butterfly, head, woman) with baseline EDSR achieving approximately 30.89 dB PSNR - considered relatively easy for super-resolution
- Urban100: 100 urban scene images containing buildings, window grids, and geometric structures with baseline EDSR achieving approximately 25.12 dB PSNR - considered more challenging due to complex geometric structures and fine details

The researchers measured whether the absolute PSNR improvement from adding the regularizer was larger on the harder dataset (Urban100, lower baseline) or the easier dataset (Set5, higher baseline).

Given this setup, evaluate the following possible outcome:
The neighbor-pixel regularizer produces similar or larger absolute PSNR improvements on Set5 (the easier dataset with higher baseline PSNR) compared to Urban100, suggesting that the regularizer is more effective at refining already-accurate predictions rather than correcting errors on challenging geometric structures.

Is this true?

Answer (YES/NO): YES